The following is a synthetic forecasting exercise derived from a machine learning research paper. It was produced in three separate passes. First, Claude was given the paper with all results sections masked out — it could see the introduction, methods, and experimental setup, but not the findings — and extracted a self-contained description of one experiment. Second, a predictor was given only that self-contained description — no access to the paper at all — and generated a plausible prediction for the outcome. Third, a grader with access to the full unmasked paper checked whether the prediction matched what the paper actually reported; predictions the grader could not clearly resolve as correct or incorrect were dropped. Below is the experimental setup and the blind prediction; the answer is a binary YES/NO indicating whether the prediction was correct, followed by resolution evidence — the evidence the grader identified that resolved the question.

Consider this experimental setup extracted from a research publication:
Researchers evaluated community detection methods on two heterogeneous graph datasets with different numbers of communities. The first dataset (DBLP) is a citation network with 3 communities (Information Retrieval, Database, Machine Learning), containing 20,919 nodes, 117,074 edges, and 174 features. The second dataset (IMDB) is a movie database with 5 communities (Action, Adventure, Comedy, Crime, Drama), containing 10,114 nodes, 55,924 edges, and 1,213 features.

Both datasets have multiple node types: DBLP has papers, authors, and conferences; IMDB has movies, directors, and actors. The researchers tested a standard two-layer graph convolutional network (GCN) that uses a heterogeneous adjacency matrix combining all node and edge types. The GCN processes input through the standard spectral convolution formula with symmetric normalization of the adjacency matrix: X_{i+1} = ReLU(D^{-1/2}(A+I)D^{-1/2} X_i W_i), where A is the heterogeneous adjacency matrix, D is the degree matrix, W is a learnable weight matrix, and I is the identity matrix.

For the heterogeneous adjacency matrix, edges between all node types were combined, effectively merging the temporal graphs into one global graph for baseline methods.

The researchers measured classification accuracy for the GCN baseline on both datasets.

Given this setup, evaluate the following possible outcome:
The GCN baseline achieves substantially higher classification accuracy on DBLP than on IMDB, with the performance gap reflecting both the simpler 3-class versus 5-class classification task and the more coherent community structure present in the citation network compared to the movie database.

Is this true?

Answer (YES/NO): YES